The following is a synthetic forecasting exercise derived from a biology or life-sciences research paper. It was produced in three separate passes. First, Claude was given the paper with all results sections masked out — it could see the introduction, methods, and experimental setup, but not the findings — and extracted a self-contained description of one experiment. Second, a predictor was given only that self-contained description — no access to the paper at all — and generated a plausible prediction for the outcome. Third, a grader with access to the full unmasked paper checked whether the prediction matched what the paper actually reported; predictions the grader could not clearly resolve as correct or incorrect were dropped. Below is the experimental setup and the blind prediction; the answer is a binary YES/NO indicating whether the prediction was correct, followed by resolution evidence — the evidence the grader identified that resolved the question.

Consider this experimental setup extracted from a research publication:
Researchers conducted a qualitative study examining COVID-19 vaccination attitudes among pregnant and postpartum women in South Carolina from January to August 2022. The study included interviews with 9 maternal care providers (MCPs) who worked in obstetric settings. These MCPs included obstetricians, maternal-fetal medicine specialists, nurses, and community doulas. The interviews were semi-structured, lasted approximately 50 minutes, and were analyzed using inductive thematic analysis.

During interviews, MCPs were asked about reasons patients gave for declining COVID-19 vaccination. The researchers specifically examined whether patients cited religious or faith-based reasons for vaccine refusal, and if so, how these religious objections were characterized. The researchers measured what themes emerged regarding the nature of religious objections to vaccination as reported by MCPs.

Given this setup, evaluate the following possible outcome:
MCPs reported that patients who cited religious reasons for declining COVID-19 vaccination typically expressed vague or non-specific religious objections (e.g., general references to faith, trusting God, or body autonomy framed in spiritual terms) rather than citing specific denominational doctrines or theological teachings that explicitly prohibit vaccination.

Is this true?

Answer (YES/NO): YES